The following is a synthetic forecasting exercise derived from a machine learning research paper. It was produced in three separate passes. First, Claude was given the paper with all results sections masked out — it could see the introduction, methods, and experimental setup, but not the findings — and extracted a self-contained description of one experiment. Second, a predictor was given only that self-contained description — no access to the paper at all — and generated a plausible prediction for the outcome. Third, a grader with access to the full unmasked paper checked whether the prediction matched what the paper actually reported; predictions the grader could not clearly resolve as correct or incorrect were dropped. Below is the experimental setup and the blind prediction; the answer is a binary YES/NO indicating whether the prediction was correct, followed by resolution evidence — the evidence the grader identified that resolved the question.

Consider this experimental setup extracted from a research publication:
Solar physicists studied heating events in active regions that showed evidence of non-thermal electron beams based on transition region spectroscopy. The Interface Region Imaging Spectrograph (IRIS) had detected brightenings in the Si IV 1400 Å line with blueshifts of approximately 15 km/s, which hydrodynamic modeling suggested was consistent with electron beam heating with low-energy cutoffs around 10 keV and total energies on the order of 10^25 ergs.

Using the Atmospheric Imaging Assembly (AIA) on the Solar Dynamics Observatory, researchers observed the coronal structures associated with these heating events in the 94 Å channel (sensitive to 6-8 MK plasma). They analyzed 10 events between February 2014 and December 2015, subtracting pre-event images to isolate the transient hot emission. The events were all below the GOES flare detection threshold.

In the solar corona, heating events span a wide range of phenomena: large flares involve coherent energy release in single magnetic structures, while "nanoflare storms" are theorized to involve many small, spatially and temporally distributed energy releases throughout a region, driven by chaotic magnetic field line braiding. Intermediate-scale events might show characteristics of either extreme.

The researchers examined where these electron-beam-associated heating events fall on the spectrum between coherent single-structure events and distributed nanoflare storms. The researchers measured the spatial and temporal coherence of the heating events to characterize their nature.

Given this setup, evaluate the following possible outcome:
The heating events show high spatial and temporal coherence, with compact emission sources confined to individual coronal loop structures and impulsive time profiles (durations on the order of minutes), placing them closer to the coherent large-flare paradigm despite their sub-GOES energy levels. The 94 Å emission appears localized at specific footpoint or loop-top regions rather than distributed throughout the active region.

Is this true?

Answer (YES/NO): NO